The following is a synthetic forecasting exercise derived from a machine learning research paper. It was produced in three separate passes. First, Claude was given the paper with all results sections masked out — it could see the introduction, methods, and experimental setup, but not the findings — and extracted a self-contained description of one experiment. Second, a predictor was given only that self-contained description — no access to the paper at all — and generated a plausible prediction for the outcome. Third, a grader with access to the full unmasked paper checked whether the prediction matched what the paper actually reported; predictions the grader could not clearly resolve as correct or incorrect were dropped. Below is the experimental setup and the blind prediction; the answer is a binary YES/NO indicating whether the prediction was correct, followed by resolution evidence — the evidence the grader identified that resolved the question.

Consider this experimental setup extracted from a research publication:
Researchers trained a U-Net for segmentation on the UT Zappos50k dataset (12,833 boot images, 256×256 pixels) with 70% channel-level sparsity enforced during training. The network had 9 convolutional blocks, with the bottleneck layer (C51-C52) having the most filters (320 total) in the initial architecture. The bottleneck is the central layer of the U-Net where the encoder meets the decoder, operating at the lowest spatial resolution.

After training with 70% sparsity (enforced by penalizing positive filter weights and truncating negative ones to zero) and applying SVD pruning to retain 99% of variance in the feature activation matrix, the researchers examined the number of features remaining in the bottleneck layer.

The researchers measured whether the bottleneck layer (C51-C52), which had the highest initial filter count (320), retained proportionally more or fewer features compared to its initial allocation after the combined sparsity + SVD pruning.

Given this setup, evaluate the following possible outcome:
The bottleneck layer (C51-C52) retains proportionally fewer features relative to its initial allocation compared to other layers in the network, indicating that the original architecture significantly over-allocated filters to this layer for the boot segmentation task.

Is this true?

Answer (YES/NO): YES